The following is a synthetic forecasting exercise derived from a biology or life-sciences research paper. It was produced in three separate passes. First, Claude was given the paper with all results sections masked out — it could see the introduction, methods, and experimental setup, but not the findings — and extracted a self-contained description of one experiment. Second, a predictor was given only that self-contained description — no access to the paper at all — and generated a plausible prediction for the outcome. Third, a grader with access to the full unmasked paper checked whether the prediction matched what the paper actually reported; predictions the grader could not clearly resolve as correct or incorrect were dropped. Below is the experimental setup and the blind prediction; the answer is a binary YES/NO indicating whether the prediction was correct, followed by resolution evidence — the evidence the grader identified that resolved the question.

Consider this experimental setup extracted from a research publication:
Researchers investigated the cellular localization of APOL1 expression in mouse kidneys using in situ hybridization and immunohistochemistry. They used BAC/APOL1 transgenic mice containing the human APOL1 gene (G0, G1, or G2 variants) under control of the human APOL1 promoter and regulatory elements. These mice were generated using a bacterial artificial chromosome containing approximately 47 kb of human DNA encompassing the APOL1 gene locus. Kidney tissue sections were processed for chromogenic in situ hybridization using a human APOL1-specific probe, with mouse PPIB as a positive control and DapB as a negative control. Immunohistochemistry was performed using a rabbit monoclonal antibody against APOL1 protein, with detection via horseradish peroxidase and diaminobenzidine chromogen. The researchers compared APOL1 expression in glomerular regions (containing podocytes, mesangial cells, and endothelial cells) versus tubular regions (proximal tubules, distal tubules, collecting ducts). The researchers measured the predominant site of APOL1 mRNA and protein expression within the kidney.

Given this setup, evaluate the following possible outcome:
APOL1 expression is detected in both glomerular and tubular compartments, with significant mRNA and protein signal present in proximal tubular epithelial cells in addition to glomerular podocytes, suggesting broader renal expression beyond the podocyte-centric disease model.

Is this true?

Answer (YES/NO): NO